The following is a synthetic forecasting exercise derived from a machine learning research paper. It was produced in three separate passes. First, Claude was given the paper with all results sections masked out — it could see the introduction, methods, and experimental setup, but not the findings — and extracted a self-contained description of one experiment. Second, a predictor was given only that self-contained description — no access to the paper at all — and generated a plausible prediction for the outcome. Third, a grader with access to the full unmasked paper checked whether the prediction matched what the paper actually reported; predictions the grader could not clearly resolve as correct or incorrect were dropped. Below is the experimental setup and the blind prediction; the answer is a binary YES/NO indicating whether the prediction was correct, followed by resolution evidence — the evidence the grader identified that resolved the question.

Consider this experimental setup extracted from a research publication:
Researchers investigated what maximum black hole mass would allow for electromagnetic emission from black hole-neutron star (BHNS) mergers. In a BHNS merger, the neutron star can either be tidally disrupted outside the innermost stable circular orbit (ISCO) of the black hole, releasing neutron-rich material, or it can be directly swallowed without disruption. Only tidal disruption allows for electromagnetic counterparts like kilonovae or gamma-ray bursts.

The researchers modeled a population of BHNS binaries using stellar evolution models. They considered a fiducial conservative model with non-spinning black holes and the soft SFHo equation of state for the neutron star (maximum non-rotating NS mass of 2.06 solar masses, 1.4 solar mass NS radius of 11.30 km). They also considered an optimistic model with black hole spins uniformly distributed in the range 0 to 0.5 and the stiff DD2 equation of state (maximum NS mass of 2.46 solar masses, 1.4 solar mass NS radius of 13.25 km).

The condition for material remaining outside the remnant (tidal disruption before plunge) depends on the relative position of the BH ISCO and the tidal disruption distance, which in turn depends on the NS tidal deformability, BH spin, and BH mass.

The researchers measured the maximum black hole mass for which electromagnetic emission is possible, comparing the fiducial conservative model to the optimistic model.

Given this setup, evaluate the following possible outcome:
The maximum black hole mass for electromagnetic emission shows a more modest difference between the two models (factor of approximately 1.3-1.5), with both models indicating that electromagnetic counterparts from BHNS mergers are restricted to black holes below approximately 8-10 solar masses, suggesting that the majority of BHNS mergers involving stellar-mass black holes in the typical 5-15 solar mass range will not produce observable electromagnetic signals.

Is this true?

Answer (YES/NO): NO